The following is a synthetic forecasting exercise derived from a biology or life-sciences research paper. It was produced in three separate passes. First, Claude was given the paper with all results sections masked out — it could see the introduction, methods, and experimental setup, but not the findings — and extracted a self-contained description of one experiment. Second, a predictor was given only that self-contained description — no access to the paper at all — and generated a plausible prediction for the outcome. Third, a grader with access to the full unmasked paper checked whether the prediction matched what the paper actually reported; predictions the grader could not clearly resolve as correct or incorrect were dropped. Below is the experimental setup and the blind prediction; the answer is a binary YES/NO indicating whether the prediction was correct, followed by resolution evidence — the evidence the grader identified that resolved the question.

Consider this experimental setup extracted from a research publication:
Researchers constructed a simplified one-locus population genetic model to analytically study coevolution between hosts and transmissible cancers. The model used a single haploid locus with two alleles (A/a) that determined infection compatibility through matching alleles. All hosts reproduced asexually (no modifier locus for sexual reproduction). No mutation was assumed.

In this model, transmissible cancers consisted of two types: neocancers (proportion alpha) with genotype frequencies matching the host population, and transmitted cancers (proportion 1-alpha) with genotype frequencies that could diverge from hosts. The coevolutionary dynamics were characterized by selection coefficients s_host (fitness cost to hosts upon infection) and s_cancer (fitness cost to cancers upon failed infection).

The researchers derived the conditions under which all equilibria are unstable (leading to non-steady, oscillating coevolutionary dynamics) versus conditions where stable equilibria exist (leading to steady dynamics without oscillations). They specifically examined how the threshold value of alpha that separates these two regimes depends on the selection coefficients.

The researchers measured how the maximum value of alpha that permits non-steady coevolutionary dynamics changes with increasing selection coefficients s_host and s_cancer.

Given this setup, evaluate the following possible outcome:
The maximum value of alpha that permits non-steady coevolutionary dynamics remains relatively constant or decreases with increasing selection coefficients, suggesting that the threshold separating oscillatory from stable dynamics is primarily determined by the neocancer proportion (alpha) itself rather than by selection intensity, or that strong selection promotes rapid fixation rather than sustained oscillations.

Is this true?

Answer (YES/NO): NO